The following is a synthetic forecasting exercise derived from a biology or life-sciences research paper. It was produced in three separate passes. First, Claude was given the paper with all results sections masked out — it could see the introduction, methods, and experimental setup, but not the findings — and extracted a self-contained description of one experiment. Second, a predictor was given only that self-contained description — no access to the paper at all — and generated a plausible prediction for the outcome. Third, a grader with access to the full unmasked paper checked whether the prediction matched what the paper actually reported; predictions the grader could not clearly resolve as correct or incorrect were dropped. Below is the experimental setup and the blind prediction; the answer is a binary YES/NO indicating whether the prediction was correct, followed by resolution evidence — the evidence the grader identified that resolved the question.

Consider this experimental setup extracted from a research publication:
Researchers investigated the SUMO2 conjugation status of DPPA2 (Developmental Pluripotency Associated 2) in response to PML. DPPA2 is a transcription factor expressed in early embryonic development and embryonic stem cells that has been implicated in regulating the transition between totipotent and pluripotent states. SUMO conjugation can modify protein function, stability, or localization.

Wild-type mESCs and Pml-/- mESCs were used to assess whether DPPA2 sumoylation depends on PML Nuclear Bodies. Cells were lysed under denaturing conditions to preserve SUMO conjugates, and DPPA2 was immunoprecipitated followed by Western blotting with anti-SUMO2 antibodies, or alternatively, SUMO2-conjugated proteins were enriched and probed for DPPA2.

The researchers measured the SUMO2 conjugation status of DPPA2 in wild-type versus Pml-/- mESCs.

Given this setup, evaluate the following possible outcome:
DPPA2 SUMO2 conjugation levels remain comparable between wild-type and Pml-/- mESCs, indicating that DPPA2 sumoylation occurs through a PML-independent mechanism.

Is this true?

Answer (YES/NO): NO